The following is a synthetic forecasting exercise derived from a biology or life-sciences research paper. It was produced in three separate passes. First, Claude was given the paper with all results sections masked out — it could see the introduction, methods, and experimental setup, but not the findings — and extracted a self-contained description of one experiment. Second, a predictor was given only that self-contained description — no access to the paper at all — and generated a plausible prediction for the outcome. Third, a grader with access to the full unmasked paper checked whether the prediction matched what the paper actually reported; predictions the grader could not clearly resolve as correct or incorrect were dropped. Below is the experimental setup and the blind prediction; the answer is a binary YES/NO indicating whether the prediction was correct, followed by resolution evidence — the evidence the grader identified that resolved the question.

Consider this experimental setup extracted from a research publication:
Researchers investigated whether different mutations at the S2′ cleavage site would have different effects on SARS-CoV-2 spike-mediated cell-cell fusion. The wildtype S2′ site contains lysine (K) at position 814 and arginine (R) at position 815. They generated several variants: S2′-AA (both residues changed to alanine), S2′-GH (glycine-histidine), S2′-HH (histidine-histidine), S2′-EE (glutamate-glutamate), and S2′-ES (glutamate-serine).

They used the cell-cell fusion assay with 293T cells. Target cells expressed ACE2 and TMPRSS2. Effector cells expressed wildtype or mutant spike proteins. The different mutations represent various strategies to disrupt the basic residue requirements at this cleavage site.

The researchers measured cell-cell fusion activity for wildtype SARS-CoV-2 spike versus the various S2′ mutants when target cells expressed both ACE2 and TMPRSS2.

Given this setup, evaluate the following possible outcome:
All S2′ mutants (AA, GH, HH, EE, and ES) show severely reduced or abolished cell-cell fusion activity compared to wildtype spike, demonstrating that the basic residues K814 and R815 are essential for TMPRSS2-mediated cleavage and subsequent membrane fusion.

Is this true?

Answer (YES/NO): NO